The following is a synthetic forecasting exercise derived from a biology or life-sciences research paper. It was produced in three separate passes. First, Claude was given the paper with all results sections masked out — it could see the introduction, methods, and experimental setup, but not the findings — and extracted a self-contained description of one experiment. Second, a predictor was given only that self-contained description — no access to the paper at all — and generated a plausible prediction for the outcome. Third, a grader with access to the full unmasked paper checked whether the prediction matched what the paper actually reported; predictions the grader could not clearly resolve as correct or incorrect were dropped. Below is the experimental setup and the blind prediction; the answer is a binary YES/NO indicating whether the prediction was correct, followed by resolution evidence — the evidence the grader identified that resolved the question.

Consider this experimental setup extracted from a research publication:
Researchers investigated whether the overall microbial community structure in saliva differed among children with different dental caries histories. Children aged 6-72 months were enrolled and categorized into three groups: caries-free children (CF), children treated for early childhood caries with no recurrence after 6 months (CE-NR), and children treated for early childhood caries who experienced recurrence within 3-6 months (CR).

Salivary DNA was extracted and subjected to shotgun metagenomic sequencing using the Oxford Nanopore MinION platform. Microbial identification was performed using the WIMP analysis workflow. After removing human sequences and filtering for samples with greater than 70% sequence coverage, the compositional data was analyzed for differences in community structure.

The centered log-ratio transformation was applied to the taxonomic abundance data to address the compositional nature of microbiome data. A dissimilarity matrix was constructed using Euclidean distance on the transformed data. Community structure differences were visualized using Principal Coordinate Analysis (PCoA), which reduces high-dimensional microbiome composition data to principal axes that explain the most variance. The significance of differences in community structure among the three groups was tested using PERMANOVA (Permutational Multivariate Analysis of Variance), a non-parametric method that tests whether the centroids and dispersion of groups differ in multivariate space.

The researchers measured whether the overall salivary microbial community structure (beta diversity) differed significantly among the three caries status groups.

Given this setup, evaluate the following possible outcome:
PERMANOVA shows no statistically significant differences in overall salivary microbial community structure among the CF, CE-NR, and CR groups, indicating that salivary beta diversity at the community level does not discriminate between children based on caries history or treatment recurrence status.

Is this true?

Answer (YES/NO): YES